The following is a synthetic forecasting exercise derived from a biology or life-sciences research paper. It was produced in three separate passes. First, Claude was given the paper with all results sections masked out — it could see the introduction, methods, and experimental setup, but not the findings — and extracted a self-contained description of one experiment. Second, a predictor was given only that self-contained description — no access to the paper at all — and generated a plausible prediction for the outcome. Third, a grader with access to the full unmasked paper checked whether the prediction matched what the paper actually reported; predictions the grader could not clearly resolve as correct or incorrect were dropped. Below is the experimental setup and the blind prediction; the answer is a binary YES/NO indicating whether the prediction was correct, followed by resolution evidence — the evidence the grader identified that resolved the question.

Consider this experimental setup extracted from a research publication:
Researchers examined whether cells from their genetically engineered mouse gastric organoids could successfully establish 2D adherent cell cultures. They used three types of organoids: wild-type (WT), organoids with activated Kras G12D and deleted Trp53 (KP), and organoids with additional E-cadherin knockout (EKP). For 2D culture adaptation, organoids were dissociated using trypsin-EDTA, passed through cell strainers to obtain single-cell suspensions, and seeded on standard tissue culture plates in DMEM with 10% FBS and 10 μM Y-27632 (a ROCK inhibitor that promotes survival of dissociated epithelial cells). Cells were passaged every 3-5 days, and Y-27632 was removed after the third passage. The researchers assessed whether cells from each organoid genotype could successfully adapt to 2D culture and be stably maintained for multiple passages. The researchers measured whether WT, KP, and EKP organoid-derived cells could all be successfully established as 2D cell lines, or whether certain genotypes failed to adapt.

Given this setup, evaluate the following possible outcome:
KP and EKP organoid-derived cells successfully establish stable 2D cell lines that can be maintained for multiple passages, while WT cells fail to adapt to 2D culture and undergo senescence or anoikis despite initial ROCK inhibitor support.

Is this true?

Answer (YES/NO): YES